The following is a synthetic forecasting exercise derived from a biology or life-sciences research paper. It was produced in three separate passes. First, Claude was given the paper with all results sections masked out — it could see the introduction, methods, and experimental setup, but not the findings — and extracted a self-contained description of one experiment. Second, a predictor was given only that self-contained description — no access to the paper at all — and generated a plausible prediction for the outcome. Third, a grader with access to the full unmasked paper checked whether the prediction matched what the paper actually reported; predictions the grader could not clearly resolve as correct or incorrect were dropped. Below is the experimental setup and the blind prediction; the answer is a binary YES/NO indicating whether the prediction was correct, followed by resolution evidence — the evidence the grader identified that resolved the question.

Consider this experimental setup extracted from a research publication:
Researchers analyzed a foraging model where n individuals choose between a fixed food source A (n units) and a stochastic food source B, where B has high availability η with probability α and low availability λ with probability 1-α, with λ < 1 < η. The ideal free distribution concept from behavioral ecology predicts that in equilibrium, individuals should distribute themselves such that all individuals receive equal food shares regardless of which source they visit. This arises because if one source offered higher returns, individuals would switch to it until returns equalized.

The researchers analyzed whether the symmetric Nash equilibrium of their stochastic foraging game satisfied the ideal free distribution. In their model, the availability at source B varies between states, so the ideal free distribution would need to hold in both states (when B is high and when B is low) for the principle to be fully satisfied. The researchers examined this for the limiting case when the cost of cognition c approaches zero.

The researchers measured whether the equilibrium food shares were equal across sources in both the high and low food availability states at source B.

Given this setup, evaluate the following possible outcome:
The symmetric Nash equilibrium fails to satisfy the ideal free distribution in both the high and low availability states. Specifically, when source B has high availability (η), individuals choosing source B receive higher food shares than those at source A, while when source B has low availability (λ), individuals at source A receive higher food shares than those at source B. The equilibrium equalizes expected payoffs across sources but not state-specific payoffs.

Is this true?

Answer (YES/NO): NO